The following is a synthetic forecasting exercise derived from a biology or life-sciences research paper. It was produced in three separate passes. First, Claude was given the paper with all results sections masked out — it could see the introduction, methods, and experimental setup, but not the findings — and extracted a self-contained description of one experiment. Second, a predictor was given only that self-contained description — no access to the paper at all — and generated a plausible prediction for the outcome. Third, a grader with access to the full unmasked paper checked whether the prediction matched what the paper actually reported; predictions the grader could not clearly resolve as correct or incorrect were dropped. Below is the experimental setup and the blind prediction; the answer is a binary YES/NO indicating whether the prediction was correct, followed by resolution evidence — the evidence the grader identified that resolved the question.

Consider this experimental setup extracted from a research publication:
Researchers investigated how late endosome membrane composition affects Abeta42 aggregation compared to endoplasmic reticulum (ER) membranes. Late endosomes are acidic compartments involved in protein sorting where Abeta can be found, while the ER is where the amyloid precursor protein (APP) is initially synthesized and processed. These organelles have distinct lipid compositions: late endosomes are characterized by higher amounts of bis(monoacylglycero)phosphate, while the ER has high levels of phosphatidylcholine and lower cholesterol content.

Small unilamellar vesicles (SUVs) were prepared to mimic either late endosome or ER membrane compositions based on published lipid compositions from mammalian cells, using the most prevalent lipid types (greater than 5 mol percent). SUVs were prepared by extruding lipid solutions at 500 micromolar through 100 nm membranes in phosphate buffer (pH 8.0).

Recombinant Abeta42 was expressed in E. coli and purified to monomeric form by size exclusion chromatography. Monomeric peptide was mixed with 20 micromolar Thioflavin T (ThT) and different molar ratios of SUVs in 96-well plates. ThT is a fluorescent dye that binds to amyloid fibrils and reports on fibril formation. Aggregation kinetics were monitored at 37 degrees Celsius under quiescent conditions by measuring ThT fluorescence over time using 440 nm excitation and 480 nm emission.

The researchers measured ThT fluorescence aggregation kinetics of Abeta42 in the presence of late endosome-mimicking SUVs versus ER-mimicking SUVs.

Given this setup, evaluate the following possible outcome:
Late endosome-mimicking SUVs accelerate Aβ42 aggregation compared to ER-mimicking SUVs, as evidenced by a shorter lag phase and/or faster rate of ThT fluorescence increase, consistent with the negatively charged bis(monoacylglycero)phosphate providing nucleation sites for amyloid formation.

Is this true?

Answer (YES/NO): YES